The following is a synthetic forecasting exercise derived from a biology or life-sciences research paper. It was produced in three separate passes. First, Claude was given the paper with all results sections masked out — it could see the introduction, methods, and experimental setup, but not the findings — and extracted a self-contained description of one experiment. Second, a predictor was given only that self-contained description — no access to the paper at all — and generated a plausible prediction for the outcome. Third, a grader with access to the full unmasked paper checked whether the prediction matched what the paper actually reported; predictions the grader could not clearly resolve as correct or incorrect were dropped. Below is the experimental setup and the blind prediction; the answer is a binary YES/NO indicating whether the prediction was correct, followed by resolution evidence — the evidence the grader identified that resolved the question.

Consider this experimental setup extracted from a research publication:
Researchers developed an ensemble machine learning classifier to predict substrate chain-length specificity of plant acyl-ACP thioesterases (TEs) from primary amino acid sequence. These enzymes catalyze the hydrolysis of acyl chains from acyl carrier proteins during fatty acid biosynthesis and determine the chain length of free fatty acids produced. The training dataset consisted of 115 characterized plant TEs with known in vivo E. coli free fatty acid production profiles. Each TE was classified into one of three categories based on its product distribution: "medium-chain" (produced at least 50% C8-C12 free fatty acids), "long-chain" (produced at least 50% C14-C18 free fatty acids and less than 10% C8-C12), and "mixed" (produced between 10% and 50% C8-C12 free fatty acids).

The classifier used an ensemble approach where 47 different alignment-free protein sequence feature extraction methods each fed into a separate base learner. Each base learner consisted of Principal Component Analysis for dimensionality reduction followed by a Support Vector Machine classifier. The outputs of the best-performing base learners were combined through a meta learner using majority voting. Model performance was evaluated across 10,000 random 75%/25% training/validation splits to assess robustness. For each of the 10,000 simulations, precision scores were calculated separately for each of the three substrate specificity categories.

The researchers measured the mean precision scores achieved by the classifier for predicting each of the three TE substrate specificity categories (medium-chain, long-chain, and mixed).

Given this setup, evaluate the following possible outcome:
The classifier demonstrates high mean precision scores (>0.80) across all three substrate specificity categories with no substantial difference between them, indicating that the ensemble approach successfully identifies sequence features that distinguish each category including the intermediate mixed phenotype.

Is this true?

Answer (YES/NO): NO